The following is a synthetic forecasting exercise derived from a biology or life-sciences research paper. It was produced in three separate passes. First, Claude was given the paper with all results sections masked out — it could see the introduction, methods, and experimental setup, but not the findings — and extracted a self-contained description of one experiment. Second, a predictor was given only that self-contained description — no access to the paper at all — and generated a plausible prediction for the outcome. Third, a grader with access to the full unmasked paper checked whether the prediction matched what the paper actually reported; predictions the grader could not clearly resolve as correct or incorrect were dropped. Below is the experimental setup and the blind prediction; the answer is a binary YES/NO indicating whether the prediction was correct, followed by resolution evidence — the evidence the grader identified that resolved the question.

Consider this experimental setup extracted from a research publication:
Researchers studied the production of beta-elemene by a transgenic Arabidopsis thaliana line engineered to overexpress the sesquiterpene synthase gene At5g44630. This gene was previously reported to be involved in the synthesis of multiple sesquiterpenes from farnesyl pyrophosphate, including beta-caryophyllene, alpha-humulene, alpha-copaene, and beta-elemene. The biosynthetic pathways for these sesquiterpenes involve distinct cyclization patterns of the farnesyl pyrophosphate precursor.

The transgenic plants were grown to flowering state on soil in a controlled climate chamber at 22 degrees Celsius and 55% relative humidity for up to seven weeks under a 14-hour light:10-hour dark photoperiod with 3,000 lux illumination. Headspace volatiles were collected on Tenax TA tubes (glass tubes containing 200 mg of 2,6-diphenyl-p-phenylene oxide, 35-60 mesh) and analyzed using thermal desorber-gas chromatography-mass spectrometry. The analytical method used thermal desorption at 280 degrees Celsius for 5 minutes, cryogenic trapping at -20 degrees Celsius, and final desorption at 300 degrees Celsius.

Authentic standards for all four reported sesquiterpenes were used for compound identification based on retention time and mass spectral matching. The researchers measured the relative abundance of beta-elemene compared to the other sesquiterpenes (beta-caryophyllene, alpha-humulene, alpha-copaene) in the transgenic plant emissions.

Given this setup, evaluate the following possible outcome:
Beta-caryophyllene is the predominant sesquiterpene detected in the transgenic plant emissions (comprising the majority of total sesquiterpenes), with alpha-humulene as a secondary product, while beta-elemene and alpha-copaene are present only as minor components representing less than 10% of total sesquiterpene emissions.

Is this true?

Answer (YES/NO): YES